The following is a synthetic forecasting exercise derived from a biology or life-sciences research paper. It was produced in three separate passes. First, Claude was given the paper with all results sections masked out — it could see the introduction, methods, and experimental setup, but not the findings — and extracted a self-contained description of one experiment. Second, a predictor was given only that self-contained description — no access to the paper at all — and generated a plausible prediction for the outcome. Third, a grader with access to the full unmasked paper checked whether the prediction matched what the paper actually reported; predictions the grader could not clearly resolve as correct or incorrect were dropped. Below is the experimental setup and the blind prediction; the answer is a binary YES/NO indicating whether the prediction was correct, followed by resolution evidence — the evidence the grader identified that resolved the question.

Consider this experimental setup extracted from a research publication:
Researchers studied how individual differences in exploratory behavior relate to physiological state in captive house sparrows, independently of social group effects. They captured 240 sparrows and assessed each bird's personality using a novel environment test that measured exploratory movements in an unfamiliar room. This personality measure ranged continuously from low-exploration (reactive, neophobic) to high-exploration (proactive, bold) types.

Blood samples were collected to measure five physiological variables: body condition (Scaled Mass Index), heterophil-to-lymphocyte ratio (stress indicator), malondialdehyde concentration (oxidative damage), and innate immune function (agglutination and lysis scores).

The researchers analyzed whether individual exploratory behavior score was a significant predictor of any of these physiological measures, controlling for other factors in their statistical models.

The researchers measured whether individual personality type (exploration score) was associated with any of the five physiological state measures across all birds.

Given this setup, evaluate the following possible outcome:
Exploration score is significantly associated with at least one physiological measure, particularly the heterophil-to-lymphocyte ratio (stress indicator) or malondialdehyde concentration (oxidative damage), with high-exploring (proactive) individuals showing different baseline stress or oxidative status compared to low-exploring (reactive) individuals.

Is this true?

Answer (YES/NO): NO